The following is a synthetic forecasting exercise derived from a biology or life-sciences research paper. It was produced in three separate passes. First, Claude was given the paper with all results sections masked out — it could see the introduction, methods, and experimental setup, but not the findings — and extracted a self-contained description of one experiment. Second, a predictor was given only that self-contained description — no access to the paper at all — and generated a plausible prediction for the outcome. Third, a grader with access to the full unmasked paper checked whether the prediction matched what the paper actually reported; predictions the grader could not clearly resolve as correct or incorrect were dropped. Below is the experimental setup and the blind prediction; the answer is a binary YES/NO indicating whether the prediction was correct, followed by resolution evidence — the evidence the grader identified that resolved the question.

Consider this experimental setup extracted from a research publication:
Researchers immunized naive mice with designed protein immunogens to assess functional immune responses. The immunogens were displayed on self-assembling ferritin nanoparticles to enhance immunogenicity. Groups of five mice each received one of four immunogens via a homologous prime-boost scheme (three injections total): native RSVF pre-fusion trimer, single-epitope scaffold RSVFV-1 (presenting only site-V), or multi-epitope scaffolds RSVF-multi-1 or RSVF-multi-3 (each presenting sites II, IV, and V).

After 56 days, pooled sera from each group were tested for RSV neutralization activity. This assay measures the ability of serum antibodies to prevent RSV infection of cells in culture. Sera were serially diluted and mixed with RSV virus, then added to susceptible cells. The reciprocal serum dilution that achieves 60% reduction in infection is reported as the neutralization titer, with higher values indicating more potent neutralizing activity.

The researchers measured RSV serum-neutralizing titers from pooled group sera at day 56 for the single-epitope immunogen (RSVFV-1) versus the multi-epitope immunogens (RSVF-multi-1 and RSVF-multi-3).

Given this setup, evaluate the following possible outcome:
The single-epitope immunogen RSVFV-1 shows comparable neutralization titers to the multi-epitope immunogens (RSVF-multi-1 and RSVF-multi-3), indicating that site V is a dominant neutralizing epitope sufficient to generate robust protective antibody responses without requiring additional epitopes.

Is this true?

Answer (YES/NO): NO